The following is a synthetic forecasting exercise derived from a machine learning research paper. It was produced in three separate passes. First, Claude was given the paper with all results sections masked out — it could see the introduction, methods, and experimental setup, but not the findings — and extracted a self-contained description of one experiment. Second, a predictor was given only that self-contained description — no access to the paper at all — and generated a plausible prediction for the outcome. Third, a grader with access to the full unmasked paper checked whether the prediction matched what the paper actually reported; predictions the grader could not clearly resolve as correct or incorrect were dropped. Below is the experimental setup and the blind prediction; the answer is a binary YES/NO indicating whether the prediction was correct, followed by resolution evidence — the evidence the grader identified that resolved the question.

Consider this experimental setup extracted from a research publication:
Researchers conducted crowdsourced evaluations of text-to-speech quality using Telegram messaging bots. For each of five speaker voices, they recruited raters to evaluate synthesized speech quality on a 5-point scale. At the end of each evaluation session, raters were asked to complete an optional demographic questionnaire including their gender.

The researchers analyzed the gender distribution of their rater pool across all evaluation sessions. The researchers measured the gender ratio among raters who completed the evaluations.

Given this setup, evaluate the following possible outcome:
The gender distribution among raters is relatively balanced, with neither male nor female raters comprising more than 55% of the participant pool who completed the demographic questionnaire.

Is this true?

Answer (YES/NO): NO